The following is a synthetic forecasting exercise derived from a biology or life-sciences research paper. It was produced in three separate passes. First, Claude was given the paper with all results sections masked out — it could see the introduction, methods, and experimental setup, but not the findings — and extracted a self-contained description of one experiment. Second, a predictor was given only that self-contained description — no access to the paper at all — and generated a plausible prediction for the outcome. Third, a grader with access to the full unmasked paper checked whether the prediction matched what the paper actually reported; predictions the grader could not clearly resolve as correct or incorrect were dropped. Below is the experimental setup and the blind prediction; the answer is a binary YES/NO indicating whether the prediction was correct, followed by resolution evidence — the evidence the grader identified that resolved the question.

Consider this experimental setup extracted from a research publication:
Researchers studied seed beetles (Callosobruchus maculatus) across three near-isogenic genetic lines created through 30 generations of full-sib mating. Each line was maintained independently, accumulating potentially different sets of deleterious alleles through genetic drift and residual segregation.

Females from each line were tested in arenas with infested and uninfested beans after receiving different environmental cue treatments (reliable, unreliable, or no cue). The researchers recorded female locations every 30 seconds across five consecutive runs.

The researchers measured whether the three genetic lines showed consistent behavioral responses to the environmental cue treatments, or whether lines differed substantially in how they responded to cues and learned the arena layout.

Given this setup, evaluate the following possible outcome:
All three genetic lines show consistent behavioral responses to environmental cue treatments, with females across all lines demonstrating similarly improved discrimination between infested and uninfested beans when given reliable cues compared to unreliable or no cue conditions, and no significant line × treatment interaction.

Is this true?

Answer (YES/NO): YES